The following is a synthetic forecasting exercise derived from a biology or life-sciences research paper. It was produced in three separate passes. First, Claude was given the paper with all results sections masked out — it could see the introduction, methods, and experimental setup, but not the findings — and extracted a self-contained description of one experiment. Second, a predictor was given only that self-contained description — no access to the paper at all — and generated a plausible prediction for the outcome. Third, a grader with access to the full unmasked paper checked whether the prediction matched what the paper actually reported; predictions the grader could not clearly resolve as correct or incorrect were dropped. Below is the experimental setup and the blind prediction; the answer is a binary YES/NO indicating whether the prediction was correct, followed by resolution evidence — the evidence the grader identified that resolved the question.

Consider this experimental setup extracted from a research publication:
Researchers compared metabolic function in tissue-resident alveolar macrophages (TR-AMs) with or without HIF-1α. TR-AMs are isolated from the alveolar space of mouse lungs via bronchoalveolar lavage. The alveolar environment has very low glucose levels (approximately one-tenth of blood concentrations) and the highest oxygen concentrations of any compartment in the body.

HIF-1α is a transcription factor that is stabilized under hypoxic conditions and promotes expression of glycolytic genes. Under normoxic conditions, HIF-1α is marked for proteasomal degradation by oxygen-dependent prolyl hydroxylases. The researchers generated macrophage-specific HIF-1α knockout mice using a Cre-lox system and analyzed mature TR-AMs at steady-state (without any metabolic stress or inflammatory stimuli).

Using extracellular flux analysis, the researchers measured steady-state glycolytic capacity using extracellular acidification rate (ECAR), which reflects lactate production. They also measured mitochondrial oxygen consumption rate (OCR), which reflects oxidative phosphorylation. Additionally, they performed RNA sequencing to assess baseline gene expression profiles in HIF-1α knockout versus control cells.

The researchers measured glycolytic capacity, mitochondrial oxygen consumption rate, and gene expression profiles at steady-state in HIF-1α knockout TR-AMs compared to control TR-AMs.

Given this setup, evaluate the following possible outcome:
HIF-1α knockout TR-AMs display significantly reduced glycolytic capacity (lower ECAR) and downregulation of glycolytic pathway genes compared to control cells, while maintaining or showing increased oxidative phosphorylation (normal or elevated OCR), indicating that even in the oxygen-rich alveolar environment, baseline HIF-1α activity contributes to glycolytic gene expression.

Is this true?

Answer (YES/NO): NO